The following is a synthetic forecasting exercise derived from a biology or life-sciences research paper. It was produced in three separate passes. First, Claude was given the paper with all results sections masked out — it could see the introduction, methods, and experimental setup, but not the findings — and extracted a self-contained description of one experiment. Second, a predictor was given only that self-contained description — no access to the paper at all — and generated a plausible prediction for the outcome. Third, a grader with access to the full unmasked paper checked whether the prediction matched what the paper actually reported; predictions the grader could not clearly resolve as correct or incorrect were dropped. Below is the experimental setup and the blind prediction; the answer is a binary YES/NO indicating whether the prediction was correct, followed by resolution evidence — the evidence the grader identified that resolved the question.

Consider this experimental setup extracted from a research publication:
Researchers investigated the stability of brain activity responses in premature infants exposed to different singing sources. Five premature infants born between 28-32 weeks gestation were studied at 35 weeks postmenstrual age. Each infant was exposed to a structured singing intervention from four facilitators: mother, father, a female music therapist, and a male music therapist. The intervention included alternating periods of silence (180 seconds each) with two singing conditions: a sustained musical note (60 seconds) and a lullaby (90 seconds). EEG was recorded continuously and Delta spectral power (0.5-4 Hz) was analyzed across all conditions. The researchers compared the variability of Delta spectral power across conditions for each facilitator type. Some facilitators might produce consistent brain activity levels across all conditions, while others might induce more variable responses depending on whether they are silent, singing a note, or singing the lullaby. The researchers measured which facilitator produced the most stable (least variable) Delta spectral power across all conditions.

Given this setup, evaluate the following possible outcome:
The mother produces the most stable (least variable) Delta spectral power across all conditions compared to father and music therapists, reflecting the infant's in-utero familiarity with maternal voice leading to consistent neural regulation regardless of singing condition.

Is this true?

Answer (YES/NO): NO